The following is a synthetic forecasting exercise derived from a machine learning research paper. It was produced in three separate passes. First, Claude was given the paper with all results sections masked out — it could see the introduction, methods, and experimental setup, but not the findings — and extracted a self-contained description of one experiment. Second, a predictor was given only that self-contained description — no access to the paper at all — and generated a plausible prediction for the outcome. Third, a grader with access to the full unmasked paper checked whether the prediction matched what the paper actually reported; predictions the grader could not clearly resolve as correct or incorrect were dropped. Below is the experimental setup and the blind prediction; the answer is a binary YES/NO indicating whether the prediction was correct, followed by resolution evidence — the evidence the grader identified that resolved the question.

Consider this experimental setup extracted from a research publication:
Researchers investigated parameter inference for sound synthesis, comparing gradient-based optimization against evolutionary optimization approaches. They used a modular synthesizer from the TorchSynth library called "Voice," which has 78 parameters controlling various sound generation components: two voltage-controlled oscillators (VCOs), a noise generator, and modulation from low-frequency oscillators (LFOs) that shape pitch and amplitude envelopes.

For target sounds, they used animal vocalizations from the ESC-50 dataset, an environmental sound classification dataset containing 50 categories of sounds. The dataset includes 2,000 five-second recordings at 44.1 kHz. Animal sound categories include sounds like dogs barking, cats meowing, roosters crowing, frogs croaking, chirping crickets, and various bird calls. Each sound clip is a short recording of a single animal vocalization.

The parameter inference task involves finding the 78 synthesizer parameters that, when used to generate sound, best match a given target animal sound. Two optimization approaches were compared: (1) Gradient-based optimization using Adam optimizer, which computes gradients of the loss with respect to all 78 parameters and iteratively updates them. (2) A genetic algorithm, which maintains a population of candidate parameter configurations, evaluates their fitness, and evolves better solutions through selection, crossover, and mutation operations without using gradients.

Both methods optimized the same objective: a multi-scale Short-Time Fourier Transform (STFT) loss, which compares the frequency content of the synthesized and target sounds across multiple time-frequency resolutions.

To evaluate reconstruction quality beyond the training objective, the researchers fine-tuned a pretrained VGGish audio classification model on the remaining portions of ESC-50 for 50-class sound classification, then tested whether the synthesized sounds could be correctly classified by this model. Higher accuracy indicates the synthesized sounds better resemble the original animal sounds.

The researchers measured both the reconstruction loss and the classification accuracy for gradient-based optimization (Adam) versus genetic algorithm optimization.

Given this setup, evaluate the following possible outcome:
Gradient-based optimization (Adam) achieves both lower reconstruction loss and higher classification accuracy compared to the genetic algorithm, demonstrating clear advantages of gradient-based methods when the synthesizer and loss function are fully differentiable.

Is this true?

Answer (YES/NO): NO